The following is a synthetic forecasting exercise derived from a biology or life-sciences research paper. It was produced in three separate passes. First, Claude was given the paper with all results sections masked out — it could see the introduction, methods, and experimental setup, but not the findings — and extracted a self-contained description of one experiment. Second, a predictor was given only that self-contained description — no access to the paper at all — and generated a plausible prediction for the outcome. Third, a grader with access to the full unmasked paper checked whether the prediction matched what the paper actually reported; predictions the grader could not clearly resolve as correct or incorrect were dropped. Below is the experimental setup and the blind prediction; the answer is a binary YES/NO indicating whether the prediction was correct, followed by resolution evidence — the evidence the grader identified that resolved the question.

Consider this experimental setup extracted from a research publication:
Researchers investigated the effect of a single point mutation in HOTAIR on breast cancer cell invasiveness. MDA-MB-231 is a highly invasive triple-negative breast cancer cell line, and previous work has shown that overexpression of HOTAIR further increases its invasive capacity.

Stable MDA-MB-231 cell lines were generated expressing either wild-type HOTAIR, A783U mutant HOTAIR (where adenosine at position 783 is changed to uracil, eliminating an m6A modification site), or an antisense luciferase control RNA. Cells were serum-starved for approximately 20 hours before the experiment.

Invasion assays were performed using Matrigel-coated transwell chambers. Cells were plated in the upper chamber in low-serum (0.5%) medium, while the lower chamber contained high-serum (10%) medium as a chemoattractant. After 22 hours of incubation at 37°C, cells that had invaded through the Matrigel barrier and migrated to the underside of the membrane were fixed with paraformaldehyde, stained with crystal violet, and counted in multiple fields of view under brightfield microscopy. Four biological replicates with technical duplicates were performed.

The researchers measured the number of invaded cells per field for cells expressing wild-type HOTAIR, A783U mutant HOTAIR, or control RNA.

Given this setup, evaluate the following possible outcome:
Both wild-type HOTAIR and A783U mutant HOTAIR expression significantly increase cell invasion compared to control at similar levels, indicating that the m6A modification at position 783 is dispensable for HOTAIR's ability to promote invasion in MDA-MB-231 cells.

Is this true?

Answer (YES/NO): NO